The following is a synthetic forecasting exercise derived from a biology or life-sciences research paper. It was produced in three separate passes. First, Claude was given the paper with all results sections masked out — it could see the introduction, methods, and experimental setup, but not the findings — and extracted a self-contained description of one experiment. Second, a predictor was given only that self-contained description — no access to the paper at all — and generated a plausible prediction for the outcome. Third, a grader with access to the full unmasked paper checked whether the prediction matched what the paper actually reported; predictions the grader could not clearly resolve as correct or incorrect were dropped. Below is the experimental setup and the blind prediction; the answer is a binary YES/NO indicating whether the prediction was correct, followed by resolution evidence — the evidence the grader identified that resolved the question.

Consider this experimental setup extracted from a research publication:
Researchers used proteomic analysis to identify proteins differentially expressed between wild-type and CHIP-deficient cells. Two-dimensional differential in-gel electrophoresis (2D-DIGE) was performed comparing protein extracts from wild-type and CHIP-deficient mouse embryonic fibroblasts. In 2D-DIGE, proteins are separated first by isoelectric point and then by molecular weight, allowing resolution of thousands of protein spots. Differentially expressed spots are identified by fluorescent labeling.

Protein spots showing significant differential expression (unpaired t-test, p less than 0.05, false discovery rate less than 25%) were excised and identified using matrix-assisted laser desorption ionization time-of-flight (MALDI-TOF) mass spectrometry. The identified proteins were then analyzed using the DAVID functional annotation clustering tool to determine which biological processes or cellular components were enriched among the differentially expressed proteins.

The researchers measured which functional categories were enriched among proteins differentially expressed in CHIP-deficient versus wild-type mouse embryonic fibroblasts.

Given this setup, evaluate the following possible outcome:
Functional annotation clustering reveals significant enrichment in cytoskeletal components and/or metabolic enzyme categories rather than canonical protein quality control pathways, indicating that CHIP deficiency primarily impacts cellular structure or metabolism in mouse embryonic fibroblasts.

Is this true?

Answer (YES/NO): YES